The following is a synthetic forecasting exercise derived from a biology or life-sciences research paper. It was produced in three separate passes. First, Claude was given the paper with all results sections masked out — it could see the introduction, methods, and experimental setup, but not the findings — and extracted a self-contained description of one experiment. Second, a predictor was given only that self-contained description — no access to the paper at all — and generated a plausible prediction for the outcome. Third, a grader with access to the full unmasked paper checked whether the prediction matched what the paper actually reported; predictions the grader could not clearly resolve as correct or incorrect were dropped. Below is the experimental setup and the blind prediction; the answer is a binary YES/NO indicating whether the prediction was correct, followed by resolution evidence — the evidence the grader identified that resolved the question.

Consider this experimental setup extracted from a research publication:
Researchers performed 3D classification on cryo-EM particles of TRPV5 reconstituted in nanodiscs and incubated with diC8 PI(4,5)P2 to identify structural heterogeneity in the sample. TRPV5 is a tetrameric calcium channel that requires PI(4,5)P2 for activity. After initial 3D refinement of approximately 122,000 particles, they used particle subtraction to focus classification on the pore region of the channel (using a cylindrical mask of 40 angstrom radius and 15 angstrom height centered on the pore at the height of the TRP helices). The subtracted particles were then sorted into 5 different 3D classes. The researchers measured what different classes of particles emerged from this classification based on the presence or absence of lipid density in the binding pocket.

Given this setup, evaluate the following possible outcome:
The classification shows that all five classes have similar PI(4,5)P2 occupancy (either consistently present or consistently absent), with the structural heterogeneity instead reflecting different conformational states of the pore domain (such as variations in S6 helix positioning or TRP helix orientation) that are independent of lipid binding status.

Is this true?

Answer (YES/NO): NO